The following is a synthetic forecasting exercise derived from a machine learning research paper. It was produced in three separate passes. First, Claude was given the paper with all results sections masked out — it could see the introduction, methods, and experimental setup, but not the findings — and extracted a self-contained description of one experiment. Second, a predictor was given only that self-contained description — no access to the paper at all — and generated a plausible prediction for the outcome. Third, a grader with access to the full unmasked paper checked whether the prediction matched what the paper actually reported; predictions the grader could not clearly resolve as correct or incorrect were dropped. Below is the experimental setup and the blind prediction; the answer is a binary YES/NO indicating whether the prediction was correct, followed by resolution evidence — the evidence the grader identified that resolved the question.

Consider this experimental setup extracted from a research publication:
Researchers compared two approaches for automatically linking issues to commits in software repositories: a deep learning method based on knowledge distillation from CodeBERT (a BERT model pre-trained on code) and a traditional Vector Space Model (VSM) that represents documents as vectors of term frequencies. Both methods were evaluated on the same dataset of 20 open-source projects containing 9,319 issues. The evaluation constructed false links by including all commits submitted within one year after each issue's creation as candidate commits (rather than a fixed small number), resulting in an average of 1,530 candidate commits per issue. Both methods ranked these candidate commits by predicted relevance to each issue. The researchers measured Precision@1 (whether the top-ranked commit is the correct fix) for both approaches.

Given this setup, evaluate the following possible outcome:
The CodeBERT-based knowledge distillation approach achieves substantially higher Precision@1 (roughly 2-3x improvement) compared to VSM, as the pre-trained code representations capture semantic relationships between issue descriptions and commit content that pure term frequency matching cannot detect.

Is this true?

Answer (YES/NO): NO